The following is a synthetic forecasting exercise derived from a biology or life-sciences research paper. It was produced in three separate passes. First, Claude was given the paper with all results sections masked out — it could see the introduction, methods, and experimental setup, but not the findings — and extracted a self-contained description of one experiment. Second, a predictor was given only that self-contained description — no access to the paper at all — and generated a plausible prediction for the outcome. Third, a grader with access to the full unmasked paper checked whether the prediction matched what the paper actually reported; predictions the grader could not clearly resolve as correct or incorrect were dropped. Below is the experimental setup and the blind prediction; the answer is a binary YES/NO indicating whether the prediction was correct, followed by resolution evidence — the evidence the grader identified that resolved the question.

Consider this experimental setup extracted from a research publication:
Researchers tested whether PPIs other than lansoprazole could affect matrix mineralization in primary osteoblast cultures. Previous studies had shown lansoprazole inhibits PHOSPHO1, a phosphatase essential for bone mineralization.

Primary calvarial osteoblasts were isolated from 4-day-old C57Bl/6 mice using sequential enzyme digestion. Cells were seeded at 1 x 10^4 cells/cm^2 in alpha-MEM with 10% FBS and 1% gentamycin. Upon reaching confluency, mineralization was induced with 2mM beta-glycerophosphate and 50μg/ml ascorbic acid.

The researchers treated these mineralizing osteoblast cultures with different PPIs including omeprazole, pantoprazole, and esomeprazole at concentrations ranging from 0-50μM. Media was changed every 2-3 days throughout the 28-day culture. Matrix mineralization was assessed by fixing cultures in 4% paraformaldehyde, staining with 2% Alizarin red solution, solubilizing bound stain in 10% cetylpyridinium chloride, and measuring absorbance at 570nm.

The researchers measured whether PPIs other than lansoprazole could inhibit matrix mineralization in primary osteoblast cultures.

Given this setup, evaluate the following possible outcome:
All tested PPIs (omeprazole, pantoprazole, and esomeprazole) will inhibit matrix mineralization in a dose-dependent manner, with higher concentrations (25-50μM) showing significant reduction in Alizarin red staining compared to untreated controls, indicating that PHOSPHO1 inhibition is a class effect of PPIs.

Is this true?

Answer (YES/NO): NO